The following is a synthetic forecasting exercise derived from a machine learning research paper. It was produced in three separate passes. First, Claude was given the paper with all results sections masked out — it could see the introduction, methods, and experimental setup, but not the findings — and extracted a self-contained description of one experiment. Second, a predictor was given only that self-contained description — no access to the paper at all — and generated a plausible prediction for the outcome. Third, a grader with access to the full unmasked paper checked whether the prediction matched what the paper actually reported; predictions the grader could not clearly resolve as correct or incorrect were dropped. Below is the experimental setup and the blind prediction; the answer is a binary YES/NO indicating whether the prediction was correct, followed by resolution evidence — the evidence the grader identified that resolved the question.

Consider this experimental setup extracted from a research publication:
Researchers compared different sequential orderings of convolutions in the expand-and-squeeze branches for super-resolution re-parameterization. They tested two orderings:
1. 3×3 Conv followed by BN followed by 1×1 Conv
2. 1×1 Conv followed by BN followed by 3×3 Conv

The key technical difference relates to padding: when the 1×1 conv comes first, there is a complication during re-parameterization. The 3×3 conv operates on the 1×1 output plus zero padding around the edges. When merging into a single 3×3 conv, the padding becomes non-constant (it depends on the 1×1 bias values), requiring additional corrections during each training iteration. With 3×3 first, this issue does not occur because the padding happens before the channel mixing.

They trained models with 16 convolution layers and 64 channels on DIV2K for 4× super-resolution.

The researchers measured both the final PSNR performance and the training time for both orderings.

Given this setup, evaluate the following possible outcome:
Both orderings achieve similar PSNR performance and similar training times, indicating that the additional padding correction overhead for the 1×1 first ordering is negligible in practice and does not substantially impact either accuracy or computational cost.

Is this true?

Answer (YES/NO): NO